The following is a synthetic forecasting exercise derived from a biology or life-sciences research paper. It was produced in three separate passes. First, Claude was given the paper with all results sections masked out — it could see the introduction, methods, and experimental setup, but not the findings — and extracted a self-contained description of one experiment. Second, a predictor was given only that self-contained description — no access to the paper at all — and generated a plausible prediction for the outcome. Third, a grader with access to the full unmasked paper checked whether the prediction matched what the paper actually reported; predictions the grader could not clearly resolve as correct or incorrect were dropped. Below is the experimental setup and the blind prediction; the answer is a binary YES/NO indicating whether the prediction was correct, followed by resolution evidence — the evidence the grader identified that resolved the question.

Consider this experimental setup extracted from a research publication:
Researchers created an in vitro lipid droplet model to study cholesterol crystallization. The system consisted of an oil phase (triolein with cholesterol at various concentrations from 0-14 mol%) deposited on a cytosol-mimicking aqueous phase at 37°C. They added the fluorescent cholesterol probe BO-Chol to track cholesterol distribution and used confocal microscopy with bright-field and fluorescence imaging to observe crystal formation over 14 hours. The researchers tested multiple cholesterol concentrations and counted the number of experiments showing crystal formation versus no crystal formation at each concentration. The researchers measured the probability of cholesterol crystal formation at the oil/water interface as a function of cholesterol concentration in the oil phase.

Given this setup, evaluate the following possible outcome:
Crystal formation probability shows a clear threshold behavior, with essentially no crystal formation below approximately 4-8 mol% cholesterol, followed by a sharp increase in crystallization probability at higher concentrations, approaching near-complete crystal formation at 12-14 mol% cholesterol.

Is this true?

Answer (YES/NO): YES